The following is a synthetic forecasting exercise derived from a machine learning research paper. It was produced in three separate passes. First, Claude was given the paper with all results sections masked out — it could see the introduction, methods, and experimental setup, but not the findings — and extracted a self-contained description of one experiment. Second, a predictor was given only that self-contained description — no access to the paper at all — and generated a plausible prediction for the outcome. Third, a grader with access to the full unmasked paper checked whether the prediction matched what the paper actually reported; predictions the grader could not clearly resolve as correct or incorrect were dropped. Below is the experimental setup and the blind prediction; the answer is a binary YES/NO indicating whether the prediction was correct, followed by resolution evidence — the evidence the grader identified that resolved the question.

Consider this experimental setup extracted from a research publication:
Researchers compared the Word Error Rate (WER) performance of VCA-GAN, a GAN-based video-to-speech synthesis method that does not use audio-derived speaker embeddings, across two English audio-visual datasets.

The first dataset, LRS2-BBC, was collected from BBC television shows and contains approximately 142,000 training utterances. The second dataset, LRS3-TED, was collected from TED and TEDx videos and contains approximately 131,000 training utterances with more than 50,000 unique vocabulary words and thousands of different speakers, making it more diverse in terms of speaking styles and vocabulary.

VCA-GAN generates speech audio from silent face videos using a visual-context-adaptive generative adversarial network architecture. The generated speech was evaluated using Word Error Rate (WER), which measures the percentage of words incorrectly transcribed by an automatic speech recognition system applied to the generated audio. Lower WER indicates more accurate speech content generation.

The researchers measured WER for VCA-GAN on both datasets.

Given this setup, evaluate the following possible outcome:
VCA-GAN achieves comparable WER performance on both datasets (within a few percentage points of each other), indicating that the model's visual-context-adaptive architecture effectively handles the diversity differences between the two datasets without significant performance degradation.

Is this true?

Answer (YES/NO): NO